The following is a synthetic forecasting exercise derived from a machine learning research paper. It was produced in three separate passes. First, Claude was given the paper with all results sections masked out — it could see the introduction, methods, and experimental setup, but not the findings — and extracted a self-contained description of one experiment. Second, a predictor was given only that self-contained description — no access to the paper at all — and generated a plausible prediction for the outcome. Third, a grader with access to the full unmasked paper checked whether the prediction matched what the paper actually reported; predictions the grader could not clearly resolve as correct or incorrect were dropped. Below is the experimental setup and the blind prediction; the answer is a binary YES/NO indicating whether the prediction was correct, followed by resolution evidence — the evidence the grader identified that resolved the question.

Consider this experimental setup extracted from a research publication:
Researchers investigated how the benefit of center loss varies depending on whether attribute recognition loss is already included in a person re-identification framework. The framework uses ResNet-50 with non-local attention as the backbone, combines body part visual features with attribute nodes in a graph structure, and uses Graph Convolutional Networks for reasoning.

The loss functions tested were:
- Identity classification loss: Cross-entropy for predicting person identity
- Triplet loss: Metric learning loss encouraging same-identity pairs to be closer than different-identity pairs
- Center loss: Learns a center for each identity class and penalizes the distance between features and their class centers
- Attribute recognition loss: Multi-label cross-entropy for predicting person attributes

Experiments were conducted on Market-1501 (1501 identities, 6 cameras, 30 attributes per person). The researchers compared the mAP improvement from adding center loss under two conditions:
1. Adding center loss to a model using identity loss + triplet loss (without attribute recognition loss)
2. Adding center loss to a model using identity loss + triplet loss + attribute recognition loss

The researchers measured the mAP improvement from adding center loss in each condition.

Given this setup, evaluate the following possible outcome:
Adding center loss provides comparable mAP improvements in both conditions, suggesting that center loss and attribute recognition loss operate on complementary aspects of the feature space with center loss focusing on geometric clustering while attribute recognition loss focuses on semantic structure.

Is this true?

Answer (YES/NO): NO